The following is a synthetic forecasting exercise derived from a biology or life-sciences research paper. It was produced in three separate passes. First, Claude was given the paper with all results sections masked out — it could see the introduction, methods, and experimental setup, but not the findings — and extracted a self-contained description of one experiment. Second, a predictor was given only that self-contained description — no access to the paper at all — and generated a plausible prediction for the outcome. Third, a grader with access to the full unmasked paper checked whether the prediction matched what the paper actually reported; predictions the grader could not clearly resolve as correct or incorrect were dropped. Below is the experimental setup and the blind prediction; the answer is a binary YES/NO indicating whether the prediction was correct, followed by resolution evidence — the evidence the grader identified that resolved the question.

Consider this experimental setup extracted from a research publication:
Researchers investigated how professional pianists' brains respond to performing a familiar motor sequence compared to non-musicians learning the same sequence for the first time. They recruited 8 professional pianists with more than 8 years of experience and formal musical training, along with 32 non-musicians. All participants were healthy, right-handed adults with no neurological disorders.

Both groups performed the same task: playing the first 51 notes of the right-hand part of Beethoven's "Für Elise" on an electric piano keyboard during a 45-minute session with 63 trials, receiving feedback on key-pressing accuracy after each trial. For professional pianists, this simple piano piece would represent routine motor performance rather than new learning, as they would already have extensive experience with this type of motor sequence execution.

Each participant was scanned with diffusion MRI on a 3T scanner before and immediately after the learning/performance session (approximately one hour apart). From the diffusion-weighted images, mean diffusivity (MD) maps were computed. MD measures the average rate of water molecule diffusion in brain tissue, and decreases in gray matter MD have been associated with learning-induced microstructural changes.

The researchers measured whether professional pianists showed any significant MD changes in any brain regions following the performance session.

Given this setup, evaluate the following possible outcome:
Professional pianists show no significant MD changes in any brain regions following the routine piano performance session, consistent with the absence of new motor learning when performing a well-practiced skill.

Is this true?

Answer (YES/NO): NO